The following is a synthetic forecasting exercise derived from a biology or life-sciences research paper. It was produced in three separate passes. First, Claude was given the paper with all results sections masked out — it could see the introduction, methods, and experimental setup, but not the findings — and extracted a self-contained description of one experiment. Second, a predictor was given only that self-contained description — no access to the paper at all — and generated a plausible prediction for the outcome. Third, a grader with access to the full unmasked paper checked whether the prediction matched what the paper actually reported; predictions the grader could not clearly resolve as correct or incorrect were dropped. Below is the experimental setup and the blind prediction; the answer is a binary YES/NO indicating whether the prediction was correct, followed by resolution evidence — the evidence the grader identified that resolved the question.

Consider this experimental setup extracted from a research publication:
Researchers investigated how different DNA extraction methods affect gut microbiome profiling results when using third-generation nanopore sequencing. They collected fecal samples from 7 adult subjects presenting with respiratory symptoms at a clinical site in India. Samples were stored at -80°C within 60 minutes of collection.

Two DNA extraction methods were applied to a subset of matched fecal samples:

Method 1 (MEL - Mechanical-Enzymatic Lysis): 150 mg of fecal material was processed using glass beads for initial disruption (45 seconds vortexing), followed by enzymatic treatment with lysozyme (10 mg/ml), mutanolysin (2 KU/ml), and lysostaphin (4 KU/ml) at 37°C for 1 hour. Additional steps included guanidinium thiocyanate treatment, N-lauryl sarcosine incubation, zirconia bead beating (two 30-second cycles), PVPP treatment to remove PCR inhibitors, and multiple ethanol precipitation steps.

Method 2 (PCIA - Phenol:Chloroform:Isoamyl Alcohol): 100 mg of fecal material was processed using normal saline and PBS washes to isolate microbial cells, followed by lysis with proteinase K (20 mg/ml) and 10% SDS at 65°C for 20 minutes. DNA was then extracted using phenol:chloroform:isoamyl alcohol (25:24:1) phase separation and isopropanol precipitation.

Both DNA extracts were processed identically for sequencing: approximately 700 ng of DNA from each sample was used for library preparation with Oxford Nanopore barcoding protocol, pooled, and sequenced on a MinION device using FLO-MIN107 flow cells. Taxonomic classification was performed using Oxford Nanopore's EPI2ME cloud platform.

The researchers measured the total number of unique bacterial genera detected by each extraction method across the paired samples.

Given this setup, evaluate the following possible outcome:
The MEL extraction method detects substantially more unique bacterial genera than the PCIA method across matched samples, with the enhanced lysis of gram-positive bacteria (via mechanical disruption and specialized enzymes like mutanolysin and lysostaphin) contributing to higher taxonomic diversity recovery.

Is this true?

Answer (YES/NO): YES